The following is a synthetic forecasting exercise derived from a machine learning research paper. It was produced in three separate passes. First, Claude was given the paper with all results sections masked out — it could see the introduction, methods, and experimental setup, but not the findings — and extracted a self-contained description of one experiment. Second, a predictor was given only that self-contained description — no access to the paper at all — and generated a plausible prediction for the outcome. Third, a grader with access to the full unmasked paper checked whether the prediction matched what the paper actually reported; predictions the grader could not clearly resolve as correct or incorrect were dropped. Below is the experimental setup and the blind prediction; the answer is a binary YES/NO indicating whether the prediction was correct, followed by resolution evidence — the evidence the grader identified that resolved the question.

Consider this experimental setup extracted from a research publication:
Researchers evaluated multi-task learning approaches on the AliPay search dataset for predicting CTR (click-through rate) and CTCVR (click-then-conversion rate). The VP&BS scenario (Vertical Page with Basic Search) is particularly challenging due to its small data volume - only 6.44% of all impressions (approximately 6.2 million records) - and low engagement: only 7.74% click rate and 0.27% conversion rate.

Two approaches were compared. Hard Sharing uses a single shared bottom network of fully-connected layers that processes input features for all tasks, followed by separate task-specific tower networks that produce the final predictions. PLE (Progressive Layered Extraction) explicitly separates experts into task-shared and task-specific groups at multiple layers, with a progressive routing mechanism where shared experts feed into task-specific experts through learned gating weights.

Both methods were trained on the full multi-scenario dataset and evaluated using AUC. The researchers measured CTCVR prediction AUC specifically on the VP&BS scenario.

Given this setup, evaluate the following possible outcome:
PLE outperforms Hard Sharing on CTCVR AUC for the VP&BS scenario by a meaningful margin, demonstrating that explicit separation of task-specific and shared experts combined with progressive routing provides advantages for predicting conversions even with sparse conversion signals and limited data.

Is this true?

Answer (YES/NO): YES